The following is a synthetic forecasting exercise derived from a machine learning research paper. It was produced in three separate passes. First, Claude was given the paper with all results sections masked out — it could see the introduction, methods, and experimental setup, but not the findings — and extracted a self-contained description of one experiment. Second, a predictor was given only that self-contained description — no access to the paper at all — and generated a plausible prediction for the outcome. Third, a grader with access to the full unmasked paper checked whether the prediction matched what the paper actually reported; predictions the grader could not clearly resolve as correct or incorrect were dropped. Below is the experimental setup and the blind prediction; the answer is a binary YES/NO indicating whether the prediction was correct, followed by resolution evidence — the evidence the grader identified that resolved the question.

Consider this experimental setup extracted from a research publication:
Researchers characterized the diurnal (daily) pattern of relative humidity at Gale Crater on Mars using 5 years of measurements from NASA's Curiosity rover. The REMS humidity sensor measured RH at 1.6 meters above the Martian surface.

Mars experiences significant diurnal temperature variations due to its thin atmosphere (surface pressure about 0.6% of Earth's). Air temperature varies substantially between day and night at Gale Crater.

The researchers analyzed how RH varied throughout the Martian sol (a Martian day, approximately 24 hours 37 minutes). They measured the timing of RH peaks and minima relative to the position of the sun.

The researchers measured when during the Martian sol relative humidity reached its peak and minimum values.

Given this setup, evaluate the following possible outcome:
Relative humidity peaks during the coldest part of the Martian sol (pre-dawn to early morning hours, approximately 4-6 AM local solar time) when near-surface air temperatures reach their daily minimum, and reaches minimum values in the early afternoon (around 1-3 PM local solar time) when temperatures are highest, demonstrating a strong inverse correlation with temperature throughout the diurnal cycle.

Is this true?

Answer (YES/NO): NO